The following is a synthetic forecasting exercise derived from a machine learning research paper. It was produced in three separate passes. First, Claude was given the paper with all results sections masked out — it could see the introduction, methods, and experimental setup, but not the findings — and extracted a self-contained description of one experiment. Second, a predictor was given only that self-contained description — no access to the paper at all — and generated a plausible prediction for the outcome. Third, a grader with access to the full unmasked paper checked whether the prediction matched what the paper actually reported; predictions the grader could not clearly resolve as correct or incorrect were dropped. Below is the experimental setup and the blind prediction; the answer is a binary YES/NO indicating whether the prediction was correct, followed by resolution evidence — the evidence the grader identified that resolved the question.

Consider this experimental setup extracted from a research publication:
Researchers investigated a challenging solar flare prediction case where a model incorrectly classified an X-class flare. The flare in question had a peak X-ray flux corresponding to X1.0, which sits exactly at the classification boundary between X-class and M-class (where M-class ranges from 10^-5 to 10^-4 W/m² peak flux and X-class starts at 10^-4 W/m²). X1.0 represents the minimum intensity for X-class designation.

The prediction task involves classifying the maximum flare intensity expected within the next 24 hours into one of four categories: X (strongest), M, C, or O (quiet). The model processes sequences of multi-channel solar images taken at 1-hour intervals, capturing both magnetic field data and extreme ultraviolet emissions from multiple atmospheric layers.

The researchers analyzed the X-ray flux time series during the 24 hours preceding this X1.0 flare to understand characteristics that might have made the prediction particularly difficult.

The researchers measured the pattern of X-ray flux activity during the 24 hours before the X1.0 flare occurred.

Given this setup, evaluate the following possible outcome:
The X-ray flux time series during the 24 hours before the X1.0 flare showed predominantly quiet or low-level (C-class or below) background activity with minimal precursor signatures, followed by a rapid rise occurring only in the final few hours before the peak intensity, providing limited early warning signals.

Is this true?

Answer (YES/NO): NO